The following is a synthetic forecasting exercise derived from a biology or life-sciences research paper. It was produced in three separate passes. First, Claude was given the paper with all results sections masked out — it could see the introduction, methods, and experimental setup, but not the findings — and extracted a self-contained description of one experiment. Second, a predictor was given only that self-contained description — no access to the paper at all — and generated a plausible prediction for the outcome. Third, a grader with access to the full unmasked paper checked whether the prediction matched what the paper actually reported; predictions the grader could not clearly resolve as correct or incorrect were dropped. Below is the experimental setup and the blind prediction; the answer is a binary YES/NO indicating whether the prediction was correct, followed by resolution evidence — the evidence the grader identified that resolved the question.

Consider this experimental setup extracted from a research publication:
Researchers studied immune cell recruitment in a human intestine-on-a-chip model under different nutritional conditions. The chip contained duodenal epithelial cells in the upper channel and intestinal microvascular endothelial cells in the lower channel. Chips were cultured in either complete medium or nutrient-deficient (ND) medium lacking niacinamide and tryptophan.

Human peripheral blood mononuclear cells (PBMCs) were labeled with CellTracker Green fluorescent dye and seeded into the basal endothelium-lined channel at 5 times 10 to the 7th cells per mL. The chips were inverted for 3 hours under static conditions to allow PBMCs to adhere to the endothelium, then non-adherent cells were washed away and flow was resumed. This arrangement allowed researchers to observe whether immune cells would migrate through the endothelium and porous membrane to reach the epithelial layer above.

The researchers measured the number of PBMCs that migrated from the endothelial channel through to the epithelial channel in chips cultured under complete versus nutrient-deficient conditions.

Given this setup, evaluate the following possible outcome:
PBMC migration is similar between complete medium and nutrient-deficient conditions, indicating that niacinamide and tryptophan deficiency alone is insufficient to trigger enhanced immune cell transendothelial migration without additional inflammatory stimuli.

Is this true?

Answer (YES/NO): NO